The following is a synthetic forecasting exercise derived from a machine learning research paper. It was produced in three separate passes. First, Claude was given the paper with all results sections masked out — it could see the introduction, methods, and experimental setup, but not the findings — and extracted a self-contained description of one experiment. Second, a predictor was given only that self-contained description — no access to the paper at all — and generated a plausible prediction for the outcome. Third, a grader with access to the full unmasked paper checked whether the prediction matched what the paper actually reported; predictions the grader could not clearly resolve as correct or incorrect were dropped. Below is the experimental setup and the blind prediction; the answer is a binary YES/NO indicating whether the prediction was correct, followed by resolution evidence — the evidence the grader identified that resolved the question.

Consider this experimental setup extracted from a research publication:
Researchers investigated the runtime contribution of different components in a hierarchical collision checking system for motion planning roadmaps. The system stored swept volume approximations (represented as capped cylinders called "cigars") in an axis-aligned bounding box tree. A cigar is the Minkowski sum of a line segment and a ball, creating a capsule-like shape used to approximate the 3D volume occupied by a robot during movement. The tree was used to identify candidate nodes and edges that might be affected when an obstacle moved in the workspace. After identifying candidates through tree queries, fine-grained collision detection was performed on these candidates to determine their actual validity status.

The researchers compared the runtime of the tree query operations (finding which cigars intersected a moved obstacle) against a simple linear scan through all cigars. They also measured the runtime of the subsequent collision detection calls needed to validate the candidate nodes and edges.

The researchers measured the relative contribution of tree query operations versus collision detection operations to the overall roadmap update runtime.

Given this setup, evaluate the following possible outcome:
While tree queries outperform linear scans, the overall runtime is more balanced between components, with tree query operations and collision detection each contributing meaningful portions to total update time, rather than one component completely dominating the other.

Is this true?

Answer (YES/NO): NO